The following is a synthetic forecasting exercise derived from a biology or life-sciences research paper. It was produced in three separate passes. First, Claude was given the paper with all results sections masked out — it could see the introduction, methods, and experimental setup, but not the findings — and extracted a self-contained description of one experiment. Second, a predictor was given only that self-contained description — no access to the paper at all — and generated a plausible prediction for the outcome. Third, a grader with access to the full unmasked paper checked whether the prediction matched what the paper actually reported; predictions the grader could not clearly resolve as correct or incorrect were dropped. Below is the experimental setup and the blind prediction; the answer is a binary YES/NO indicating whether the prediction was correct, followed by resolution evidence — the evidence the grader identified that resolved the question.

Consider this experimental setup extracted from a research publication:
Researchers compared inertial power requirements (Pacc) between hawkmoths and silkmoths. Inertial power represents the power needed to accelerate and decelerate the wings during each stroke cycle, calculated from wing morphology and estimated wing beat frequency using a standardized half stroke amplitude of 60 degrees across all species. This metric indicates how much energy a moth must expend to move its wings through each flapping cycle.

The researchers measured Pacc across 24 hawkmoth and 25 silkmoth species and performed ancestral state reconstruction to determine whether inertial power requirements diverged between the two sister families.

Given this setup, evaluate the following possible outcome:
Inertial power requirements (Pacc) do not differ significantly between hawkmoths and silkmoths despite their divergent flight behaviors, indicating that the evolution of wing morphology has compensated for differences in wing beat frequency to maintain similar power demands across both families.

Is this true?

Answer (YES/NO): YES